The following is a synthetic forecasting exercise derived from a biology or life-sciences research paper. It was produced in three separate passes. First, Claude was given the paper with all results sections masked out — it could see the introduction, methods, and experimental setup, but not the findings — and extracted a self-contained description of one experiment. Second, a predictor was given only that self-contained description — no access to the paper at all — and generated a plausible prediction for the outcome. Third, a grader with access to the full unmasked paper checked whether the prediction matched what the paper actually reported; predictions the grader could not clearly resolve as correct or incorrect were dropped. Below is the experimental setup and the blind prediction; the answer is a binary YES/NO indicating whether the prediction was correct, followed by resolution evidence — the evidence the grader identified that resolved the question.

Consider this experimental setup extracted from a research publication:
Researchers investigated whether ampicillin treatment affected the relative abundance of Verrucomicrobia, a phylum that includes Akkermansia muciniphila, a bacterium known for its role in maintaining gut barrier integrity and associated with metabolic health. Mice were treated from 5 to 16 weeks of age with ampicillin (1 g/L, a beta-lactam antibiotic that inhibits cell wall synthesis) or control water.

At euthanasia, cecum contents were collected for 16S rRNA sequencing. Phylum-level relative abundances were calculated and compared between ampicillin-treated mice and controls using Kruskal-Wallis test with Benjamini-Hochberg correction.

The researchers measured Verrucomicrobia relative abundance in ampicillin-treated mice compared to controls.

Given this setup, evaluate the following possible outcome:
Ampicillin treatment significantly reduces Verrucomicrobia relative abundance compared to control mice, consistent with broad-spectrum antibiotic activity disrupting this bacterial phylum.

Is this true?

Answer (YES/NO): NO